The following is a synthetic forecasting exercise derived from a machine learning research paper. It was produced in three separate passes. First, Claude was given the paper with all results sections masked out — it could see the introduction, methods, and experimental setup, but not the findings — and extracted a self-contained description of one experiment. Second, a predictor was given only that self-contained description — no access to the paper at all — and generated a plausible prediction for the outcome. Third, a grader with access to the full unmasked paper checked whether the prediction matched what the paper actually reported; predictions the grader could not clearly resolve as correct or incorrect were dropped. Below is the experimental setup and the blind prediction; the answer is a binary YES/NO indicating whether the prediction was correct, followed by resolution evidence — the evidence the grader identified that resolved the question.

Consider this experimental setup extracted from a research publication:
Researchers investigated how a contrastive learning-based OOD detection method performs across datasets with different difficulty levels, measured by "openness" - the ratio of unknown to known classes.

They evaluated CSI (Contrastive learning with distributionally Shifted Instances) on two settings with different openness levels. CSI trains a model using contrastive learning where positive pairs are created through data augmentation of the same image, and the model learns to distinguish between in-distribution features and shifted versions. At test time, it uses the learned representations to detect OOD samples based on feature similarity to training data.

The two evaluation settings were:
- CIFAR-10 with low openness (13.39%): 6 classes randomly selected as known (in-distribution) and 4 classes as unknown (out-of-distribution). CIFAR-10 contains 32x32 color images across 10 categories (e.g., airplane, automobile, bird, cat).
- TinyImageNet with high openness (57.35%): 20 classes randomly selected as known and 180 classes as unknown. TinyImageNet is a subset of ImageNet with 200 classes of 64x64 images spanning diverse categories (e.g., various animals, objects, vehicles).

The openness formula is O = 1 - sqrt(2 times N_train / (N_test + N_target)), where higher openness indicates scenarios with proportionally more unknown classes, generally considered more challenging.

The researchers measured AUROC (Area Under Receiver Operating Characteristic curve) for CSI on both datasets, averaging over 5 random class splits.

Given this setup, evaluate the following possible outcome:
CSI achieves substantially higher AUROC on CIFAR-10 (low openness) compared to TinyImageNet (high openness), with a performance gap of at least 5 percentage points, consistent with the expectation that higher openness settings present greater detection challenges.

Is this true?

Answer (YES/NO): YES